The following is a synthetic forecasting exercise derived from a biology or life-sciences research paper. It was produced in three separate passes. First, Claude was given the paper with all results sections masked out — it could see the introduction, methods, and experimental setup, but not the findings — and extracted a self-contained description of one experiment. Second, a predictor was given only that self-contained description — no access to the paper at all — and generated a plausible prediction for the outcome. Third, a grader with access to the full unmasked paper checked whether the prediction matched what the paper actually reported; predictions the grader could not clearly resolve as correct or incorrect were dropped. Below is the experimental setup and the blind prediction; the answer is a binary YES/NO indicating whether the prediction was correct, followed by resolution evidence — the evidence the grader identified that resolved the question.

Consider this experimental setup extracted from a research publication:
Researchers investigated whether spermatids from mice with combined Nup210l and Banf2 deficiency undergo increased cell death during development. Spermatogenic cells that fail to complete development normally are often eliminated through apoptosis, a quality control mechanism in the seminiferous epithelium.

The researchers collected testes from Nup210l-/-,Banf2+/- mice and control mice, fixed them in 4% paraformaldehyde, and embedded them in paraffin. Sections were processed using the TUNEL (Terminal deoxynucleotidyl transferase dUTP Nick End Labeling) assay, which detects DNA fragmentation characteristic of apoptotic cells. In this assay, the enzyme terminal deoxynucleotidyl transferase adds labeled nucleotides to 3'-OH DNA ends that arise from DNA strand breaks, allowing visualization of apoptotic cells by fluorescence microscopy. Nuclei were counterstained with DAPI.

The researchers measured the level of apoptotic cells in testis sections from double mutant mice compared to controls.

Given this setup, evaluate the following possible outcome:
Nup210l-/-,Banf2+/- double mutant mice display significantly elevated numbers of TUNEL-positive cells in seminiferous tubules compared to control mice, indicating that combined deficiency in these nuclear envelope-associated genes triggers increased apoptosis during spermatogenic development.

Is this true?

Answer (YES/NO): YES